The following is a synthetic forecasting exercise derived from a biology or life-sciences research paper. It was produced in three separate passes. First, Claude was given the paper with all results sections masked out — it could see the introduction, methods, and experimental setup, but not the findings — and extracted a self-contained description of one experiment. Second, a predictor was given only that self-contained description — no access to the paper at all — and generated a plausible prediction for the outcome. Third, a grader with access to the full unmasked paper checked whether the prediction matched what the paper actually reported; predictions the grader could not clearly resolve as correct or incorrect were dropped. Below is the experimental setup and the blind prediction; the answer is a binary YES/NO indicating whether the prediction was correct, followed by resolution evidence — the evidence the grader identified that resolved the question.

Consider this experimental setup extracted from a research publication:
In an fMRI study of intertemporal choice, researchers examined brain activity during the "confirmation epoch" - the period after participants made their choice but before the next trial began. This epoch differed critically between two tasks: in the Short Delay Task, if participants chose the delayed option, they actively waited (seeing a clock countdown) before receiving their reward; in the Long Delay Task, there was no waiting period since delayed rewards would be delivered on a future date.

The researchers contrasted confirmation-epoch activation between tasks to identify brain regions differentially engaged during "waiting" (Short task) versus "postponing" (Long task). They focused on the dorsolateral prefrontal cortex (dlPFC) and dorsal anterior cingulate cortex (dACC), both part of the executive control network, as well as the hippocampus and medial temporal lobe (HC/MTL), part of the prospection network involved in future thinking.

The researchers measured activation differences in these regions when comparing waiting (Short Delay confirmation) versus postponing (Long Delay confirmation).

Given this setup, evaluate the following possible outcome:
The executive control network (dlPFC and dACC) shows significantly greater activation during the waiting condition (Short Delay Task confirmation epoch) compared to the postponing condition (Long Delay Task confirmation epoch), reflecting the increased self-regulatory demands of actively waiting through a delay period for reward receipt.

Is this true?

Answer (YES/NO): YES